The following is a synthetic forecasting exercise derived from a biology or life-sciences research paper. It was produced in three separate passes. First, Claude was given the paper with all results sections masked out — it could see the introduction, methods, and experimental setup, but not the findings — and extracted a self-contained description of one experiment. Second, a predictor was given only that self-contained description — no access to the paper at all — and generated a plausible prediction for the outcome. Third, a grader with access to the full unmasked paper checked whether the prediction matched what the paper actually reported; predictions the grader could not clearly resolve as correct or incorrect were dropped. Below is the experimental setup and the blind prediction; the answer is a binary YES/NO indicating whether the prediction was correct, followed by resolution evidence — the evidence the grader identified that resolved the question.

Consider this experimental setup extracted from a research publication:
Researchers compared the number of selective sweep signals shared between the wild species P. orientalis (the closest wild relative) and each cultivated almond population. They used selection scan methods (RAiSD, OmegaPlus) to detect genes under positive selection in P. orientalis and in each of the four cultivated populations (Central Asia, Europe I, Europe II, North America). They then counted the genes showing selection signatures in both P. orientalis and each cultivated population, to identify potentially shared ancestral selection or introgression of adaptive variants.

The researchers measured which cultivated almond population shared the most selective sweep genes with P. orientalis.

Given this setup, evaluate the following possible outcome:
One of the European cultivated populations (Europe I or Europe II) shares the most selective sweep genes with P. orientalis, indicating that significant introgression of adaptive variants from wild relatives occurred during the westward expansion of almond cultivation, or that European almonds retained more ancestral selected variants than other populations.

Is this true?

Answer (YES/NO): NO